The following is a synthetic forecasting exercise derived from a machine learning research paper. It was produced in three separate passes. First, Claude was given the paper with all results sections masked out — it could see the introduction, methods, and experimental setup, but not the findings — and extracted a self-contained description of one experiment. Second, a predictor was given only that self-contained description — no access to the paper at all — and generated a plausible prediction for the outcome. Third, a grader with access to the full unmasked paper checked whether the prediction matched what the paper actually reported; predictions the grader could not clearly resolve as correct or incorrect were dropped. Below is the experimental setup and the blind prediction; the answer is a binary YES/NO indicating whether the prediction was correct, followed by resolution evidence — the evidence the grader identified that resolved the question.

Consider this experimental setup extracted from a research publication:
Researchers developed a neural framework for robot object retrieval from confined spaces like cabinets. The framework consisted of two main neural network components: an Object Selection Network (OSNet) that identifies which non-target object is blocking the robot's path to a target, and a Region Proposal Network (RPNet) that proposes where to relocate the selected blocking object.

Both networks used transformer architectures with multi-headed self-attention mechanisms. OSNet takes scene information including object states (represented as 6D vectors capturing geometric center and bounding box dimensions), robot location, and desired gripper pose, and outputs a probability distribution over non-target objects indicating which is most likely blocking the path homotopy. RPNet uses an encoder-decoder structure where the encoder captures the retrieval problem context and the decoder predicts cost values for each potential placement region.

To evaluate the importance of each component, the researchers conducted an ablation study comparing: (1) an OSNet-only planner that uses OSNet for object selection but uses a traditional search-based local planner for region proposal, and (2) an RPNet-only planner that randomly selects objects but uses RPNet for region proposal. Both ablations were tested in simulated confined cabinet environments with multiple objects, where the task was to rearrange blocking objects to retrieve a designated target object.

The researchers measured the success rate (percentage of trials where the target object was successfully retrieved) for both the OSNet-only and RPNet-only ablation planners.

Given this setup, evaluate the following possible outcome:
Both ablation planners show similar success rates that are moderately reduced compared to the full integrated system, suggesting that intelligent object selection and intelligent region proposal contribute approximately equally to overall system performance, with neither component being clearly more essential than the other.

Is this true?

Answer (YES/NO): NO